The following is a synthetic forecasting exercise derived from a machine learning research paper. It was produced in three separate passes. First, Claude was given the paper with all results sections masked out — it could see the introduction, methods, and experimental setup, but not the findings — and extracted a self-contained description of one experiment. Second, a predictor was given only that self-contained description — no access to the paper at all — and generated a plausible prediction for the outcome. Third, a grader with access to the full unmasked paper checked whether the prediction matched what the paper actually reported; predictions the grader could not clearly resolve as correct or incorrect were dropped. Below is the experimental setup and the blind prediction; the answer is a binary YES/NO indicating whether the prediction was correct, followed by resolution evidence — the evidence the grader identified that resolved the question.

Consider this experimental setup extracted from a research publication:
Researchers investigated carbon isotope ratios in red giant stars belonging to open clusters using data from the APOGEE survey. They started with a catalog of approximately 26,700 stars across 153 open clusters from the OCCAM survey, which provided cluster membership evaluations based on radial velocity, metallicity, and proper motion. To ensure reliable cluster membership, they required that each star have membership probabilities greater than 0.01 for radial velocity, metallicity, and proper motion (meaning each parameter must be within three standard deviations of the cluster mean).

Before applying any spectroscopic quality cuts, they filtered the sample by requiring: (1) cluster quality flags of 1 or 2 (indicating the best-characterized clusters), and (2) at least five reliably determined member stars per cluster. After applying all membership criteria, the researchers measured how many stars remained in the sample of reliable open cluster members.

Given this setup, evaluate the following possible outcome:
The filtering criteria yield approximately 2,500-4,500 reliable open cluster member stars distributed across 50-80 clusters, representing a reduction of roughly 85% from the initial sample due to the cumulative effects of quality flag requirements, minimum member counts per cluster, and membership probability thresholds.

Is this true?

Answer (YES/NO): NO